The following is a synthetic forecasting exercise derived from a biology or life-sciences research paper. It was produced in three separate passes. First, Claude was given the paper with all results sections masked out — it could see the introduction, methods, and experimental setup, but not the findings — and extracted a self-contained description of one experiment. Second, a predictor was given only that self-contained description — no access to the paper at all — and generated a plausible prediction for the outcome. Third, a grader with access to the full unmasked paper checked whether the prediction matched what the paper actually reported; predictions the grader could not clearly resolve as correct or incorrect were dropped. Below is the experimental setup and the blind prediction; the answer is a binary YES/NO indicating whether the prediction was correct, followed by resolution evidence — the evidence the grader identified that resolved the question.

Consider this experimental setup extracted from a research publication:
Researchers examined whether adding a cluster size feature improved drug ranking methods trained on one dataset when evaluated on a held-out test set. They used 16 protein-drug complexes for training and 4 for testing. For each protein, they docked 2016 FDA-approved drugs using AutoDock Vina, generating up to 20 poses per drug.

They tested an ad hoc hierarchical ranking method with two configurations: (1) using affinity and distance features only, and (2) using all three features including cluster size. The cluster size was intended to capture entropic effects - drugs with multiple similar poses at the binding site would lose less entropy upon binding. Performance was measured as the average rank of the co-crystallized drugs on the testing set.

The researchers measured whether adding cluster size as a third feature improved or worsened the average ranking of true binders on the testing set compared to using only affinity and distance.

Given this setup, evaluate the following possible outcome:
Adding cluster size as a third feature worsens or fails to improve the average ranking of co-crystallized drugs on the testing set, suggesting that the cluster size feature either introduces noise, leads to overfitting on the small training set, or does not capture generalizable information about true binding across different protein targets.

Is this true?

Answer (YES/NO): YES